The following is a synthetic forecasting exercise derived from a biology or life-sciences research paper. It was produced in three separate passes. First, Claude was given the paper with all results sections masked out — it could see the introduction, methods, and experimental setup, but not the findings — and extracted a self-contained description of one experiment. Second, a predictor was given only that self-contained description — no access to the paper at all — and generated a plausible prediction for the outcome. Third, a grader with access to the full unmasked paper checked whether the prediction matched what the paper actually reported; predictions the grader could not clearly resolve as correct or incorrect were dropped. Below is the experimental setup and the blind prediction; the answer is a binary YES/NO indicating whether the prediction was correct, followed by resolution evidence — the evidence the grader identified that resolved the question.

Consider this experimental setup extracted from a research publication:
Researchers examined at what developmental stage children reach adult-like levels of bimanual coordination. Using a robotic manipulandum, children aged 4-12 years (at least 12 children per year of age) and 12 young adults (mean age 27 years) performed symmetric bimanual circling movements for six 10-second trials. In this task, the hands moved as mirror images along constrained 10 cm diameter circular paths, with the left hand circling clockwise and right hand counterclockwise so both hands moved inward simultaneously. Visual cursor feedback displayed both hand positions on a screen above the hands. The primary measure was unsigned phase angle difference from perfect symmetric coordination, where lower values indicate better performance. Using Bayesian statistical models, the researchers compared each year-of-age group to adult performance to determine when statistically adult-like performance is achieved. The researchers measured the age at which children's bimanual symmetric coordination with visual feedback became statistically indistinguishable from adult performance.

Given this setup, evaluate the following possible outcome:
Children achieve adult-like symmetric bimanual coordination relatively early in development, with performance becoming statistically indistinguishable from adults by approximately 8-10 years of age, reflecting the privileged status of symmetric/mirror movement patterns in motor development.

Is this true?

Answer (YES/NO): NO